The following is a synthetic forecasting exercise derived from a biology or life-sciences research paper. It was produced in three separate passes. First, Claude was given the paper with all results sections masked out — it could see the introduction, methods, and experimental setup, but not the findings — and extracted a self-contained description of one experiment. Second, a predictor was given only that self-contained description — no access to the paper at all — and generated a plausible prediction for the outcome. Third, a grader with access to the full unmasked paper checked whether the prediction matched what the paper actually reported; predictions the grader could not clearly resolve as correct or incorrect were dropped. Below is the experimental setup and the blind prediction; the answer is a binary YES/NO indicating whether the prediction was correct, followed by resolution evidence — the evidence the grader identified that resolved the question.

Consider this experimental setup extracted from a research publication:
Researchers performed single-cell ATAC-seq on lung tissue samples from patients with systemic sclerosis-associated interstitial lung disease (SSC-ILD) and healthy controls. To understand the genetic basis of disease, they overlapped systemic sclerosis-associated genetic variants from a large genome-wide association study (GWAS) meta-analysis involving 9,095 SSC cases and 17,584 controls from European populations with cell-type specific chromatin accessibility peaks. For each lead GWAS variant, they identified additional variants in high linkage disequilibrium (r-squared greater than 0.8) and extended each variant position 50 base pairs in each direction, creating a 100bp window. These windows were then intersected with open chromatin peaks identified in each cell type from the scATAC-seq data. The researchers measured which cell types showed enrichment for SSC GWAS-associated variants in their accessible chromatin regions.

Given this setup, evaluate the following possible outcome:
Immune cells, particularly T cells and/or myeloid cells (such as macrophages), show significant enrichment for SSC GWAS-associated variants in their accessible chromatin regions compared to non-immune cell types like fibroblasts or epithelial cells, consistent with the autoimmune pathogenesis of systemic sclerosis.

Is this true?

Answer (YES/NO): YES